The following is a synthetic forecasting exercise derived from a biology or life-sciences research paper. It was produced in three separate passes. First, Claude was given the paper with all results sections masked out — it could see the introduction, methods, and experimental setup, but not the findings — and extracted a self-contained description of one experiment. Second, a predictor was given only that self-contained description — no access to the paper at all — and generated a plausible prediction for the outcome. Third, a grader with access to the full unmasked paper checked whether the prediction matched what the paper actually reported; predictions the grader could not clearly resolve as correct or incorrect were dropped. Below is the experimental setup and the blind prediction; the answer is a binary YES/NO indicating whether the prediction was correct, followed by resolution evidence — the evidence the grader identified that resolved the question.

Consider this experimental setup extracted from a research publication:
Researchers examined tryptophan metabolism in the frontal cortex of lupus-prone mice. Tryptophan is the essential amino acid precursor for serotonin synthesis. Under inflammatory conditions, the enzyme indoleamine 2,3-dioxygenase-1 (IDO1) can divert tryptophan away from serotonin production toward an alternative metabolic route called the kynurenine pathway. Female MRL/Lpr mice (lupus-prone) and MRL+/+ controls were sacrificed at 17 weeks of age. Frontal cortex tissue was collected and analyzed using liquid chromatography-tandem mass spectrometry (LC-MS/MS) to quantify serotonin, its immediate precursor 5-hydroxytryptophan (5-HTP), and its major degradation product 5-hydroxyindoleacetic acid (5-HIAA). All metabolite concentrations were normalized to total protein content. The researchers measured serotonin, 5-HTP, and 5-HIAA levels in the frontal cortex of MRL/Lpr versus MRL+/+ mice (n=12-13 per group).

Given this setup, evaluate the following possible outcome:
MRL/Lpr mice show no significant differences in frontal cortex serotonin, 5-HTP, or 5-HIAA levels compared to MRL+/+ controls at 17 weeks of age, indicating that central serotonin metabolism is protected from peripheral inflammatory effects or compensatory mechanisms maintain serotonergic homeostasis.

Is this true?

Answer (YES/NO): NO